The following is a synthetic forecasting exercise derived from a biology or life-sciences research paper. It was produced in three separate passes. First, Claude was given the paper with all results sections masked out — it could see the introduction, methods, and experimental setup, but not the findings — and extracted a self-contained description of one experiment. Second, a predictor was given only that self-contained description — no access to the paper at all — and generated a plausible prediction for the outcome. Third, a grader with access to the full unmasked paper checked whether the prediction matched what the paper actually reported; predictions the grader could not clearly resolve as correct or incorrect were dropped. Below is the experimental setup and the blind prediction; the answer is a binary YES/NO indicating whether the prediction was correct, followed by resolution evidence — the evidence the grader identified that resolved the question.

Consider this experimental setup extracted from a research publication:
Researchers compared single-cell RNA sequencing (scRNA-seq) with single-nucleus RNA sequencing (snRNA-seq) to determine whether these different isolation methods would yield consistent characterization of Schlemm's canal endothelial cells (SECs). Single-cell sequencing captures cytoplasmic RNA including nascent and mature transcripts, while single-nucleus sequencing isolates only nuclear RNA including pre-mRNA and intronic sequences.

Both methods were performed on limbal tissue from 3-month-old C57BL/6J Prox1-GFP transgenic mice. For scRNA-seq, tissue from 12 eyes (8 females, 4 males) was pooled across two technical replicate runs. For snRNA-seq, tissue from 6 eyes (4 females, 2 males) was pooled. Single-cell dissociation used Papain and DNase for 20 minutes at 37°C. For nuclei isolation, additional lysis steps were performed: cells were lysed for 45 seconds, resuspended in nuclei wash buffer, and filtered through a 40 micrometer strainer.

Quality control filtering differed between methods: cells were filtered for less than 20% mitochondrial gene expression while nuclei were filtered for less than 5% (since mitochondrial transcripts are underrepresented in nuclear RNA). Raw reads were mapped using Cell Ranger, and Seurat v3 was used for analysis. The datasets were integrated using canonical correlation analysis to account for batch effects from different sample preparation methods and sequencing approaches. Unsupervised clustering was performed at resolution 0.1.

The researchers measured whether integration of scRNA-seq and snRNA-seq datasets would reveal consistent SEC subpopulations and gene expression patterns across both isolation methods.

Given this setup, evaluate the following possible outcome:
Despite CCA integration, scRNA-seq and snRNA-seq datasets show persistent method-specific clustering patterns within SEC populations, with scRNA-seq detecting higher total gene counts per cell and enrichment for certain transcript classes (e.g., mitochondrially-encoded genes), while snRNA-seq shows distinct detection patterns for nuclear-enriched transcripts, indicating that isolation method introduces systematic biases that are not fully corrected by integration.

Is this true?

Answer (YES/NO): NO